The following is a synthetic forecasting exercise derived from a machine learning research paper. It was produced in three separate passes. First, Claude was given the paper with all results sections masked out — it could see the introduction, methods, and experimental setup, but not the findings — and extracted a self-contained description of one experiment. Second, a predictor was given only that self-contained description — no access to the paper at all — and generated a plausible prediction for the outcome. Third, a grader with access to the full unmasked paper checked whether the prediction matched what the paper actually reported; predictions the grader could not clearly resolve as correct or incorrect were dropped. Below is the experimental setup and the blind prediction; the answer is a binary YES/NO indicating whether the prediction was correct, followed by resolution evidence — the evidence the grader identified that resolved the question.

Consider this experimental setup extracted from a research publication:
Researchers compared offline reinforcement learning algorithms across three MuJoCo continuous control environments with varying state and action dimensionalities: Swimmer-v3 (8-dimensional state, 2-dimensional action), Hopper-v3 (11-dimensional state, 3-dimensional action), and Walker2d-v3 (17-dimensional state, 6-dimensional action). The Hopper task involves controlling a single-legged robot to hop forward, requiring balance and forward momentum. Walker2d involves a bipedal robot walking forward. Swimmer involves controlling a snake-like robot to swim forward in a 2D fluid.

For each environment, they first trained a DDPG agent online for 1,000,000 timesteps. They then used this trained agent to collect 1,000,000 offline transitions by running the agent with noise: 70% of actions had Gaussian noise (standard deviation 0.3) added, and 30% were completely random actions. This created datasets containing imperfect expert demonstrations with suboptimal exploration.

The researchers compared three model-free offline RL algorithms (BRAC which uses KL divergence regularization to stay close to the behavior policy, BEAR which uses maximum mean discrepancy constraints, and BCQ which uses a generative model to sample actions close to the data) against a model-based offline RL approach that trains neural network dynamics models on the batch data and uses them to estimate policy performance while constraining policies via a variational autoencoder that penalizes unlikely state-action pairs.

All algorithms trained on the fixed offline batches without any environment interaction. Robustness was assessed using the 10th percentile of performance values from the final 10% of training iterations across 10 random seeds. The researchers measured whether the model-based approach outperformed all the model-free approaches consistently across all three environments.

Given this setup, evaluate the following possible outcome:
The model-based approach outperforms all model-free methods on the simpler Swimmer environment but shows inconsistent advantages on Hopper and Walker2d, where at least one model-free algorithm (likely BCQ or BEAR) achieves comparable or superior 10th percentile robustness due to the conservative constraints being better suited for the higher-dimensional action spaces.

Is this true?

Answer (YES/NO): NO